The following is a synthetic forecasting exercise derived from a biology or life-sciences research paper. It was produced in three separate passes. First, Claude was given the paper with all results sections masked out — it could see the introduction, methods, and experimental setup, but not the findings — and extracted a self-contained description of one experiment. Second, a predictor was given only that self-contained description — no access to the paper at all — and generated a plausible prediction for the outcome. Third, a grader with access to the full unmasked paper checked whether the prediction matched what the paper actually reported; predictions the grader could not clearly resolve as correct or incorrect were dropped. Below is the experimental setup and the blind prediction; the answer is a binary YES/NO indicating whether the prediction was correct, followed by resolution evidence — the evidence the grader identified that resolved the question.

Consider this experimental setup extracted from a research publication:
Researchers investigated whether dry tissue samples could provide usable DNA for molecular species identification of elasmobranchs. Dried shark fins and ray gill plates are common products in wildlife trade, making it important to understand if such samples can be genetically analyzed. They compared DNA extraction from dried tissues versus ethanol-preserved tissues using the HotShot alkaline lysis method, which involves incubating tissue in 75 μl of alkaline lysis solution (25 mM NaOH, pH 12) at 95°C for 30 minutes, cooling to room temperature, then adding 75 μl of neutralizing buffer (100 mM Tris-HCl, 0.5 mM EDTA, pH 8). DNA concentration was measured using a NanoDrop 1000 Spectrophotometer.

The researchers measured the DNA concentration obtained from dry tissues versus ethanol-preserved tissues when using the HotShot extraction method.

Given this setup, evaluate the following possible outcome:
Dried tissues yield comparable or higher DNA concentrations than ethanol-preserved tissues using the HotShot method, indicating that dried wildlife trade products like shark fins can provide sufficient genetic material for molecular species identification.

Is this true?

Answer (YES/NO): NO